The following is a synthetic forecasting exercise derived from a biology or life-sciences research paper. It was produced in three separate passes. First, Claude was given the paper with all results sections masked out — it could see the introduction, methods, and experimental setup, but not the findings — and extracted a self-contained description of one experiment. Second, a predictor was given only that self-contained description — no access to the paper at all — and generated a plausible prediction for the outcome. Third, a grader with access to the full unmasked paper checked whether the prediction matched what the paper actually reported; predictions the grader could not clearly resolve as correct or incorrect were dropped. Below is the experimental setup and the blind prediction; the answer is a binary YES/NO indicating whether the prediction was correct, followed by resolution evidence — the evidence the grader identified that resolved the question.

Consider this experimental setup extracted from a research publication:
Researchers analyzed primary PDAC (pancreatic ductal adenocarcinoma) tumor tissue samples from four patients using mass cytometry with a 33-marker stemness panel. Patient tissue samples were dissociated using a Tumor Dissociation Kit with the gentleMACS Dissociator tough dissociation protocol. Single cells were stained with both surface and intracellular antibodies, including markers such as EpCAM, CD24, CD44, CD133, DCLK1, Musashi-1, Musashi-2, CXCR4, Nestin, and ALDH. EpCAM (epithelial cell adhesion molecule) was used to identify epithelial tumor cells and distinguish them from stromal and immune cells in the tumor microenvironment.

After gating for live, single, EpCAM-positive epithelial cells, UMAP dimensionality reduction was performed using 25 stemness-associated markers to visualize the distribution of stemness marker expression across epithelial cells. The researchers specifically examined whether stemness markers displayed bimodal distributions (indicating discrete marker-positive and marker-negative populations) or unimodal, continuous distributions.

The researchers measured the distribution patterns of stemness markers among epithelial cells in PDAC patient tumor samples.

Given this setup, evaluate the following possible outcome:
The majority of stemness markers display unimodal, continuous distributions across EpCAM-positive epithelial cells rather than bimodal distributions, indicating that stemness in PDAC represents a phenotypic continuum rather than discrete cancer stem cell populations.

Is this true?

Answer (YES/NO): YES